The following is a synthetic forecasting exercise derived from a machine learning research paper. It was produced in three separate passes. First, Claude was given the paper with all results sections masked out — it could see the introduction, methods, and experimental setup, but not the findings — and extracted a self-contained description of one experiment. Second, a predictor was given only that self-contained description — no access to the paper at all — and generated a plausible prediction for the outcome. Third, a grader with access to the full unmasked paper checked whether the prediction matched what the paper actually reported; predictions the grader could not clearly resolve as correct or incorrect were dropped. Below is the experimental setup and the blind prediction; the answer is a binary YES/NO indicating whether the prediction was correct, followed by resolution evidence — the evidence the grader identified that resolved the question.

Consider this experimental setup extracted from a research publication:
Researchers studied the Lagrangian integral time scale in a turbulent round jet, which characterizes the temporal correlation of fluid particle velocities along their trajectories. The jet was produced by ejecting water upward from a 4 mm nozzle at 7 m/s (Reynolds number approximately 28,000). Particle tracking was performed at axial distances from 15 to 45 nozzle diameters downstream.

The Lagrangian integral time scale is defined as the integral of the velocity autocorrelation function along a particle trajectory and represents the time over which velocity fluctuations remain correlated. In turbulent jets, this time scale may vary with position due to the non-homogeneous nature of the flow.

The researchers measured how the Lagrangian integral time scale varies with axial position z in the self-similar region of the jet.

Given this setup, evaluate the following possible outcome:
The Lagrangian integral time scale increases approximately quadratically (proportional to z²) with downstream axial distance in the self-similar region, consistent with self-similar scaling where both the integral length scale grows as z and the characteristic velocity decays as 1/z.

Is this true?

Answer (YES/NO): YES